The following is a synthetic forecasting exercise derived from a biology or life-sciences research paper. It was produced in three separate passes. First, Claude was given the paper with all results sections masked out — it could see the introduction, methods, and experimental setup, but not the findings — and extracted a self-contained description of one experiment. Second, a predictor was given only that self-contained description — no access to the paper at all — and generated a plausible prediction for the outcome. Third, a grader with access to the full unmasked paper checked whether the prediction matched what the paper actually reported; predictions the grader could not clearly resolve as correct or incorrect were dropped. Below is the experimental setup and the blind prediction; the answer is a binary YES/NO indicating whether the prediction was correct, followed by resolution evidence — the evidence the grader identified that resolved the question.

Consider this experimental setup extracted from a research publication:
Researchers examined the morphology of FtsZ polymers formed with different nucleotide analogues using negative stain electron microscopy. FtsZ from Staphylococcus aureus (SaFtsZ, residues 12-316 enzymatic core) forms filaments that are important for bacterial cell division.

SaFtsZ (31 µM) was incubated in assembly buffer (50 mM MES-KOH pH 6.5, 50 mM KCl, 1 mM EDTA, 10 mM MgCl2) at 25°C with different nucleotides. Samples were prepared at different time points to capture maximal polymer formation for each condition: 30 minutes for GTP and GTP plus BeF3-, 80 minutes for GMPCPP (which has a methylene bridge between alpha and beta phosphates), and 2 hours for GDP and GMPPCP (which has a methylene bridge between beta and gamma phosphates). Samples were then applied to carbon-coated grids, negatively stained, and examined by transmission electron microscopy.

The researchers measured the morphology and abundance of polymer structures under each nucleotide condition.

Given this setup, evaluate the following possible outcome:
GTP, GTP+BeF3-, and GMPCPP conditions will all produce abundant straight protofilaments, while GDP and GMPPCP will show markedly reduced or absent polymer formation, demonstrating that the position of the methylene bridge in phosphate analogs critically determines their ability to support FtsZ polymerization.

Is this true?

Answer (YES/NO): YES